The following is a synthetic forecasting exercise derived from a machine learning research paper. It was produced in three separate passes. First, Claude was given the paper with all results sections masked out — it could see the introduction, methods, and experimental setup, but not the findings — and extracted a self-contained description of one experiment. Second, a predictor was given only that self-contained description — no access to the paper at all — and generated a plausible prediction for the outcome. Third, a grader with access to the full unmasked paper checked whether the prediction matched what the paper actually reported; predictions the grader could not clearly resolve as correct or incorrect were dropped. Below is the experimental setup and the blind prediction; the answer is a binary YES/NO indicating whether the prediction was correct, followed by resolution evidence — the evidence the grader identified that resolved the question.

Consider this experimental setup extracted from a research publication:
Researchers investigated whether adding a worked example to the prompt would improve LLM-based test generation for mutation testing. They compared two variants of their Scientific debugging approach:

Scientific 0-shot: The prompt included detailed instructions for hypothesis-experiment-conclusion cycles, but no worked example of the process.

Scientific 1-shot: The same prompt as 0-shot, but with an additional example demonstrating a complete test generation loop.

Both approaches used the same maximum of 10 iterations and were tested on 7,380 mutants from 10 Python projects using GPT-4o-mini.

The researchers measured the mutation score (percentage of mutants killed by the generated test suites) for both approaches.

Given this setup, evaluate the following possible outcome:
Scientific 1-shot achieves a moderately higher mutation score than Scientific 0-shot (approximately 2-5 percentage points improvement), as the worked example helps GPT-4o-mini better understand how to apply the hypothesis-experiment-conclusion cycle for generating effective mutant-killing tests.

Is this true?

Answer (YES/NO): NO